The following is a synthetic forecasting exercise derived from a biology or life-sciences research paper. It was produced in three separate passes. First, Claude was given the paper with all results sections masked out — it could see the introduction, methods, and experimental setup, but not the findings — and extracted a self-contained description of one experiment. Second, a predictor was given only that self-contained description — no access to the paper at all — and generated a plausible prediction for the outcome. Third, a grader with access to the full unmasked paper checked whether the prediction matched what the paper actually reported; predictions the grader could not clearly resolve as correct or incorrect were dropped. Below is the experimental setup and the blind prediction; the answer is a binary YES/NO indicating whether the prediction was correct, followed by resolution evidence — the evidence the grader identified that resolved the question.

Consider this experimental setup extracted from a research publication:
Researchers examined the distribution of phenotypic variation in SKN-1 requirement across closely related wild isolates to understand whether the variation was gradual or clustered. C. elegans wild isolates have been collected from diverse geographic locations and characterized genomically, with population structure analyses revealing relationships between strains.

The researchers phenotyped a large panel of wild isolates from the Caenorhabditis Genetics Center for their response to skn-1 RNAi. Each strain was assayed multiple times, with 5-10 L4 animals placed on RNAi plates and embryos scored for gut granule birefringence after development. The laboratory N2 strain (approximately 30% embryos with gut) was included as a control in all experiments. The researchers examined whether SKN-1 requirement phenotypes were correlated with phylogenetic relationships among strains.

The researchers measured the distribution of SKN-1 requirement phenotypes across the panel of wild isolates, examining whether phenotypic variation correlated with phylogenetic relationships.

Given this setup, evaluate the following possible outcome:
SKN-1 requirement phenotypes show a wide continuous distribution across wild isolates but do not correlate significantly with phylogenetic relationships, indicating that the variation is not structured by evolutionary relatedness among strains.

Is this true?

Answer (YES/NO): YES